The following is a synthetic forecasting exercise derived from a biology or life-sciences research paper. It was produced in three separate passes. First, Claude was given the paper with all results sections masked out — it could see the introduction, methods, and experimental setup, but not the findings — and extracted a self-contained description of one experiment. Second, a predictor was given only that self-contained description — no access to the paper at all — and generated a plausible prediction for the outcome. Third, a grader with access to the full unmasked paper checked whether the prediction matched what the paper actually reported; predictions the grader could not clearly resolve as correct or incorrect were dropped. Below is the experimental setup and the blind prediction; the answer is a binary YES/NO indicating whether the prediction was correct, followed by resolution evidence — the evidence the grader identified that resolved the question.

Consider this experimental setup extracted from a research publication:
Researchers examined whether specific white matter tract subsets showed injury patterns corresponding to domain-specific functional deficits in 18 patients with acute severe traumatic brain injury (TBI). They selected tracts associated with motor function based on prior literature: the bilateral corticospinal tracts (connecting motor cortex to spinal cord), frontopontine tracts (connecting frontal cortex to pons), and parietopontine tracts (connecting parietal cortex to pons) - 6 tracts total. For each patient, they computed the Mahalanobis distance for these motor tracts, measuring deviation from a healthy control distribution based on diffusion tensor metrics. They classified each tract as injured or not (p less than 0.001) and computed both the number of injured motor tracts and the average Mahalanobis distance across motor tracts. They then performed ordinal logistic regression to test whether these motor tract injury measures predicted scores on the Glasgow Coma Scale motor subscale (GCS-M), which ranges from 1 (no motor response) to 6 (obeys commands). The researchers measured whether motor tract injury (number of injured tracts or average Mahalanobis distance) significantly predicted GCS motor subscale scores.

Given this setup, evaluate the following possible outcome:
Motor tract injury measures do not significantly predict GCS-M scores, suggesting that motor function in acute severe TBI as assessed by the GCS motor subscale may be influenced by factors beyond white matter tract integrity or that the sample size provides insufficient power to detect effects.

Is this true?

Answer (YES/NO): YES